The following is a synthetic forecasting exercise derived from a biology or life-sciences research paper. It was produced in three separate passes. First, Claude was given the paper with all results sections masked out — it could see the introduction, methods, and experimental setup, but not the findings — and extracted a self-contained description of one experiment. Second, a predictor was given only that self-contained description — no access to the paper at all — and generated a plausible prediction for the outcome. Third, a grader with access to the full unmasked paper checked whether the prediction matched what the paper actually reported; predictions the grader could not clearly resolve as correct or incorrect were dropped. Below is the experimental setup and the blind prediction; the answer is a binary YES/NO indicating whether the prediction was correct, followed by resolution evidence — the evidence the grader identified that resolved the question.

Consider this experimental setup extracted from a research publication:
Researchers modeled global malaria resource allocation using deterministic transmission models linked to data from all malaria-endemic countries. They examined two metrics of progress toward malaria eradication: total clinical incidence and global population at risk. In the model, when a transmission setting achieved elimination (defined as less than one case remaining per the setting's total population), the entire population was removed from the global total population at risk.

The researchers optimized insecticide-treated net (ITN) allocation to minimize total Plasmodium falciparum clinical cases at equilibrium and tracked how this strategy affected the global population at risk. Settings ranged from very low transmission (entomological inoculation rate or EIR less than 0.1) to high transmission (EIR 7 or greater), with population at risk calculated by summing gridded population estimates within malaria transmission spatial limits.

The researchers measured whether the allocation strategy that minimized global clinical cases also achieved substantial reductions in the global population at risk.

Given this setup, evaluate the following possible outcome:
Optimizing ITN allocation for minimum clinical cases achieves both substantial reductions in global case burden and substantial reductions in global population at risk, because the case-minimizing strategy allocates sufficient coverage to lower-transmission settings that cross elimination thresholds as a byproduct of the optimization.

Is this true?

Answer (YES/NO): NO